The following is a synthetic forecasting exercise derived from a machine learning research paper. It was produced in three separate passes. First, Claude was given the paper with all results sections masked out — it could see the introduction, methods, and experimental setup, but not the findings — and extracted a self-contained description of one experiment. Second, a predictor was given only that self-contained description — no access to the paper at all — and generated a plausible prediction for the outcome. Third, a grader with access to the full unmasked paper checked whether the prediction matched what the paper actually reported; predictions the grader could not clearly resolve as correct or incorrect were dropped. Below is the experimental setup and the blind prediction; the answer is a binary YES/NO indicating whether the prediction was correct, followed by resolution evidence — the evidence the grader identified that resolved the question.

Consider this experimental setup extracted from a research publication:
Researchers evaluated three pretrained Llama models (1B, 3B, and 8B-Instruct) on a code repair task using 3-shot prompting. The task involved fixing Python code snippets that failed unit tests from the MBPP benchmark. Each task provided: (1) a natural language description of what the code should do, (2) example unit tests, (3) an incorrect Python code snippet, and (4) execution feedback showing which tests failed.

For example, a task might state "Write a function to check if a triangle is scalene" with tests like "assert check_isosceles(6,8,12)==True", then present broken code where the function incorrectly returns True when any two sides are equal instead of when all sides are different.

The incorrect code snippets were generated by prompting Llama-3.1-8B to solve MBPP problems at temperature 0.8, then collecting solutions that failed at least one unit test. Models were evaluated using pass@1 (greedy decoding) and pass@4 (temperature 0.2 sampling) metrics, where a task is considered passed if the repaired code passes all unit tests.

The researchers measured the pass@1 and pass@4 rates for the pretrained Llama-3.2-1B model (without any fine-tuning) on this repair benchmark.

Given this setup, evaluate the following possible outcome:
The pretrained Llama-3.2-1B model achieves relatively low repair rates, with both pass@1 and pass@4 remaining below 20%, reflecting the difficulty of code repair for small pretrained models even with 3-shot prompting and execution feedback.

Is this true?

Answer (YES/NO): YES